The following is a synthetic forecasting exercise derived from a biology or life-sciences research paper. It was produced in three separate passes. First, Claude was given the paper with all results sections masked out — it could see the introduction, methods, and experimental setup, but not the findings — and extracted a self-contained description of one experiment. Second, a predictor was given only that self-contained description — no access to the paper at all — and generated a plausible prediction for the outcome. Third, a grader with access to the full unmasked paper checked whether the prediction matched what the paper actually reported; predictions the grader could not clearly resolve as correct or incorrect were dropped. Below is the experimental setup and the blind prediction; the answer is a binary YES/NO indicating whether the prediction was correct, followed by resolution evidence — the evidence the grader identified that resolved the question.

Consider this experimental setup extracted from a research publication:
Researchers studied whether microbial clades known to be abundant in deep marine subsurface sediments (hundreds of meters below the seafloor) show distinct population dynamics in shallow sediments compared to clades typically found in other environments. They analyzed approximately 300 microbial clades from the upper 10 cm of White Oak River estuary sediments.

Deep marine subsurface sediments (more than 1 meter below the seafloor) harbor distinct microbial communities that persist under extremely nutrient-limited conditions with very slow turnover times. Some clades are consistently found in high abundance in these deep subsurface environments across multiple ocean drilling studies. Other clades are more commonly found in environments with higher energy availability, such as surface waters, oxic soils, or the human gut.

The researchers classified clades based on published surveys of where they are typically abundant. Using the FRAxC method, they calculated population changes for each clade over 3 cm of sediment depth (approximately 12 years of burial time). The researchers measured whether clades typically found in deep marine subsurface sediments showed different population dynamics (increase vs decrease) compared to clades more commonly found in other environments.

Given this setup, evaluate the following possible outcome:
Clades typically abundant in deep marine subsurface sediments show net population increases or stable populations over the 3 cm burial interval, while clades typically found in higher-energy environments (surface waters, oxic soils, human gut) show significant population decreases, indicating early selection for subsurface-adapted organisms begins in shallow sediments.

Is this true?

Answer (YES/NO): YES